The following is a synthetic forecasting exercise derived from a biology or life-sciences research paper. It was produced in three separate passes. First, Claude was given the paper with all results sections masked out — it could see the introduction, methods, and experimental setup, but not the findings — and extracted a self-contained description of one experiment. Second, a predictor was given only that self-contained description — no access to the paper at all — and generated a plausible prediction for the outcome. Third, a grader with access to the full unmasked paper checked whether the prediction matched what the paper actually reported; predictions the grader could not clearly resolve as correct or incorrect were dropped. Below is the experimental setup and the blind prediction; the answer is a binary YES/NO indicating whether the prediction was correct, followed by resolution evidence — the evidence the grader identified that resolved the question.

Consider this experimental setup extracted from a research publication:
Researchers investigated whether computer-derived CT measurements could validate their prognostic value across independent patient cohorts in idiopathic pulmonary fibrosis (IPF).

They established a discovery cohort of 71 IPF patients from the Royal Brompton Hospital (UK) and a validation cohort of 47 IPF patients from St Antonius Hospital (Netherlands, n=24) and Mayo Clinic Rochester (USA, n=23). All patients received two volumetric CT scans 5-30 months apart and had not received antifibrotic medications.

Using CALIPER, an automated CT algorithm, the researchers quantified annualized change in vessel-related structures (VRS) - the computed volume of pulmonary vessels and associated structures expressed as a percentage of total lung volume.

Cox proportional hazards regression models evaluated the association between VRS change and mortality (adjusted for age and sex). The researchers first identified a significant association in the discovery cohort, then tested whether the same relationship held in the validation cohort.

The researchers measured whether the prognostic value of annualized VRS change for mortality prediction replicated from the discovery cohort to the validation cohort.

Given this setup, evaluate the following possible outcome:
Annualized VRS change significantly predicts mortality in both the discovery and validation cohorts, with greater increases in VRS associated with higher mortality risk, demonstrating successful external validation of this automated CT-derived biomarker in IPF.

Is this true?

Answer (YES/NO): YES